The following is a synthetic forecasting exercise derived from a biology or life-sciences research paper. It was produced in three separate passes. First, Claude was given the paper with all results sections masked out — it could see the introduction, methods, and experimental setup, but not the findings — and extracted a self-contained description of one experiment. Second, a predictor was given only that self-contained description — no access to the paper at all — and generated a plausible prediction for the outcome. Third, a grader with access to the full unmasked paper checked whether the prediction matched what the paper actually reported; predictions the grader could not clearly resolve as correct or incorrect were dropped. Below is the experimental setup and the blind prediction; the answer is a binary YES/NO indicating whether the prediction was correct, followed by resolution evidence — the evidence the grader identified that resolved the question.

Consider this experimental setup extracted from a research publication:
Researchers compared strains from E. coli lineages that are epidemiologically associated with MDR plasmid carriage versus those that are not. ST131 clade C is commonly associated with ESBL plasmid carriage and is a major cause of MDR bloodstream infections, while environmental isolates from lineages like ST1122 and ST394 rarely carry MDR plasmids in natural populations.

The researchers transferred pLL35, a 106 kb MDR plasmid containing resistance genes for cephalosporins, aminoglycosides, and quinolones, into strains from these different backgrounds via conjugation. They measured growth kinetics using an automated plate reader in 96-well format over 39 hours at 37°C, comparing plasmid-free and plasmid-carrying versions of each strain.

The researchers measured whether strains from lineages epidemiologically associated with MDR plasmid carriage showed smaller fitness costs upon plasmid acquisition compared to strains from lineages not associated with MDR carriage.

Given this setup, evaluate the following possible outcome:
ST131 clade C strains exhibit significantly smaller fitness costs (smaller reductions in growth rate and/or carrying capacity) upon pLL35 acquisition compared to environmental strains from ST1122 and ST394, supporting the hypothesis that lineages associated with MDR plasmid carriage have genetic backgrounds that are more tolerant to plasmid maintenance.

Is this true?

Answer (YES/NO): NO